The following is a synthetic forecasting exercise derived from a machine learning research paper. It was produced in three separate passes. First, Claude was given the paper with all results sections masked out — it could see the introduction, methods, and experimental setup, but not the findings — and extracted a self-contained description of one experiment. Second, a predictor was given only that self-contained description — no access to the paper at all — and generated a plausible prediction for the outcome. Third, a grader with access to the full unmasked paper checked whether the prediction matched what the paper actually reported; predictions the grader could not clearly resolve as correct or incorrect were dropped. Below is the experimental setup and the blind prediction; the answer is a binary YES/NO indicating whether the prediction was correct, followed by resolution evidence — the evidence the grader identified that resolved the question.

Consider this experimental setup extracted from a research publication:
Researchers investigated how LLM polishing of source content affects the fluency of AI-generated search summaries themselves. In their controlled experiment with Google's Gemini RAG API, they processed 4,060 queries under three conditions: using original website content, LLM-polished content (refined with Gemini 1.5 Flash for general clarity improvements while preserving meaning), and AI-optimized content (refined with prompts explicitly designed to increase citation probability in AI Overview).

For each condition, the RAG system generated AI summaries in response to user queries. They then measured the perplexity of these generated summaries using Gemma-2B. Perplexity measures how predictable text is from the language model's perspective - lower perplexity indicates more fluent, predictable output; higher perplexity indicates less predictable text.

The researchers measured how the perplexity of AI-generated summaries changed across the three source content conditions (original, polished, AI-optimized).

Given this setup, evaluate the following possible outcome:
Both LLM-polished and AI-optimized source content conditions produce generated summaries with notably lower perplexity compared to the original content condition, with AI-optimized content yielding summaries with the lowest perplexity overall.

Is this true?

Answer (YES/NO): NO